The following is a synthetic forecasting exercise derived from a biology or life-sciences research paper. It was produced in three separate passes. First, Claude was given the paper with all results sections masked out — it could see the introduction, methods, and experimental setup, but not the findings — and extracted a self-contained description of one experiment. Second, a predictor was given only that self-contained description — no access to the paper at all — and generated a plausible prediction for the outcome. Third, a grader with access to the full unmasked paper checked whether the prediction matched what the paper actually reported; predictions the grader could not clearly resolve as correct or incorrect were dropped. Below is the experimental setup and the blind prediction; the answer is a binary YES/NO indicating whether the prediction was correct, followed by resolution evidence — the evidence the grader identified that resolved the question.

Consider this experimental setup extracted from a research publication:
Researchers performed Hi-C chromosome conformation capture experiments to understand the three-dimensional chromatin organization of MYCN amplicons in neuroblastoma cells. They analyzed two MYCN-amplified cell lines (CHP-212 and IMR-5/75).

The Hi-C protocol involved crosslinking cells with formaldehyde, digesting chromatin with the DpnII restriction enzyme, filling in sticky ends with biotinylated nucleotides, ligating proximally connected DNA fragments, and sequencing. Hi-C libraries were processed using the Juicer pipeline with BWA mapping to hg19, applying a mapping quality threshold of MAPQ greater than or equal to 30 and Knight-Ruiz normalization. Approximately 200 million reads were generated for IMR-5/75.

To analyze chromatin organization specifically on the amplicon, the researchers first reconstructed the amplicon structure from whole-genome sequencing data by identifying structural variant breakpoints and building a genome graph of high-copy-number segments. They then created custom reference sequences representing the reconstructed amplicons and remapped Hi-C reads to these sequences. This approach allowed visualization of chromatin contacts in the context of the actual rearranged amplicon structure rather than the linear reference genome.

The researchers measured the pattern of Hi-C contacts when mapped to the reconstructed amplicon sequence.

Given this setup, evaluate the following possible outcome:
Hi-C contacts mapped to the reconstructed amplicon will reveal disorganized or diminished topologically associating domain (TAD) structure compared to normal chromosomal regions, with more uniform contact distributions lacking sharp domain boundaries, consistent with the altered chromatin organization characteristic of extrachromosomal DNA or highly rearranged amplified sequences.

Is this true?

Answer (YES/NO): NO